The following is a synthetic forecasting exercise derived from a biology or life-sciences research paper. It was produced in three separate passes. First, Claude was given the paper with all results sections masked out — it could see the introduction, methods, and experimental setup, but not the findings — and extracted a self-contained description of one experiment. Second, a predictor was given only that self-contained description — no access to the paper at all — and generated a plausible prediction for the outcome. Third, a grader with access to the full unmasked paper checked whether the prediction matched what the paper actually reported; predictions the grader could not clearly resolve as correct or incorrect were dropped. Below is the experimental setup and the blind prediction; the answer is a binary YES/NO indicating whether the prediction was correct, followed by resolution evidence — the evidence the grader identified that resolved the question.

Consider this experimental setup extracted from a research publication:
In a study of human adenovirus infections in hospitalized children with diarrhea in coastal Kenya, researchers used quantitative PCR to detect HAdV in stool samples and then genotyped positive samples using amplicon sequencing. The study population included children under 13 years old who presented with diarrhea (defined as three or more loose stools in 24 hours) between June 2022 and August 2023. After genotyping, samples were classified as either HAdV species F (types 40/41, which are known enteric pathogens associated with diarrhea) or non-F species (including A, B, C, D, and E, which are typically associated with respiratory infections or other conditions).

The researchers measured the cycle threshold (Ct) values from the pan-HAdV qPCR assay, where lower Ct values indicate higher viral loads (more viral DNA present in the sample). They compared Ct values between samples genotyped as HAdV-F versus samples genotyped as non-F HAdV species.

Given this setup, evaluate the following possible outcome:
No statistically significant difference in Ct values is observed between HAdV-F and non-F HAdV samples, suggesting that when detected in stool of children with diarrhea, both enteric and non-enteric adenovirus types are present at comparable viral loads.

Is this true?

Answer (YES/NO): NO